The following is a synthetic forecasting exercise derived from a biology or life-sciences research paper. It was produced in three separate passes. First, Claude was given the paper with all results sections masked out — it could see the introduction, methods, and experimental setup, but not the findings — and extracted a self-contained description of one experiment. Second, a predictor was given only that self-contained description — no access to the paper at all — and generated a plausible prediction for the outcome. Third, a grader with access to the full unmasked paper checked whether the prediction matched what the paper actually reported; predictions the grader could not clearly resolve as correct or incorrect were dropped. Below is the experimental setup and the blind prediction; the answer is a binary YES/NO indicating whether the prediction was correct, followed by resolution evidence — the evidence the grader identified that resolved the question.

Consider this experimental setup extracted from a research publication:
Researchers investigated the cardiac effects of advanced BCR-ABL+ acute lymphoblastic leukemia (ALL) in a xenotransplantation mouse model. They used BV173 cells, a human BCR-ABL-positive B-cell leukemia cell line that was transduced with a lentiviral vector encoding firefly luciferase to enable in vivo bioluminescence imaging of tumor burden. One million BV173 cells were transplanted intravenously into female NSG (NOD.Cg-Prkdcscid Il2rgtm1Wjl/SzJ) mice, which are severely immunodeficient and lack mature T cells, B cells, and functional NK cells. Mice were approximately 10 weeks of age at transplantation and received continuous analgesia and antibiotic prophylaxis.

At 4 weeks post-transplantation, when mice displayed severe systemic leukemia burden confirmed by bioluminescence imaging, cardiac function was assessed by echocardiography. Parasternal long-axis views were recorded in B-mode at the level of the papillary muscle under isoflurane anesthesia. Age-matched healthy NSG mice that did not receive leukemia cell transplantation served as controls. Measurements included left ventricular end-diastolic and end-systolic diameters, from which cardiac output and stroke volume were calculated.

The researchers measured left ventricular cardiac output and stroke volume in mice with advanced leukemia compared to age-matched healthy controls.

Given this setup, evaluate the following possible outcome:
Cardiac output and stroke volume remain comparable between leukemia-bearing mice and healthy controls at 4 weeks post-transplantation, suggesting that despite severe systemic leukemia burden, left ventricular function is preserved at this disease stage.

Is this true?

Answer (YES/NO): NO